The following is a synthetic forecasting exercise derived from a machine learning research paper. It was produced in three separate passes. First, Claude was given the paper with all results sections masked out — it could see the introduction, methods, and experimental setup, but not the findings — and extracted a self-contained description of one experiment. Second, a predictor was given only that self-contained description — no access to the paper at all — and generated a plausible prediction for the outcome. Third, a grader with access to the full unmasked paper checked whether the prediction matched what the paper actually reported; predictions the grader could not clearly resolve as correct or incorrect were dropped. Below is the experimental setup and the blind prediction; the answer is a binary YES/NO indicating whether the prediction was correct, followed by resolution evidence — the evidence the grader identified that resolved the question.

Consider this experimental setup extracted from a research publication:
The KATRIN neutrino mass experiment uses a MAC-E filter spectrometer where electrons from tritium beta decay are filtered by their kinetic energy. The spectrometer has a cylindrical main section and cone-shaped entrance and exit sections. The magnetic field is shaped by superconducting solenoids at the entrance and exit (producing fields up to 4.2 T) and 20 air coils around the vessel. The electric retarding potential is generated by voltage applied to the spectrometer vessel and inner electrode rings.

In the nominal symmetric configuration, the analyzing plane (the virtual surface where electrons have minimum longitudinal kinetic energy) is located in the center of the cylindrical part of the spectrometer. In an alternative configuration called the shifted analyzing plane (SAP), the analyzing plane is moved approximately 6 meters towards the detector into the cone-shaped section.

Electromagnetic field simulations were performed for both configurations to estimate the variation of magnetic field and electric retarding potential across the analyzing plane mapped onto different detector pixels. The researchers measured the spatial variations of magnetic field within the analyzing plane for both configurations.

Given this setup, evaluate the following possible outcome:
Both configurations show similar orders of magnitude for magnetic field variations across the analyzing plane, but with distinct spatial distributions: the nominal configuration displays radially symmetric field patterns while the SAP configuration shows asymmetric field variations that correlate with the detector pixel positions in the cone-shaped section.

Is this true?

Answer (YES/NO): NO